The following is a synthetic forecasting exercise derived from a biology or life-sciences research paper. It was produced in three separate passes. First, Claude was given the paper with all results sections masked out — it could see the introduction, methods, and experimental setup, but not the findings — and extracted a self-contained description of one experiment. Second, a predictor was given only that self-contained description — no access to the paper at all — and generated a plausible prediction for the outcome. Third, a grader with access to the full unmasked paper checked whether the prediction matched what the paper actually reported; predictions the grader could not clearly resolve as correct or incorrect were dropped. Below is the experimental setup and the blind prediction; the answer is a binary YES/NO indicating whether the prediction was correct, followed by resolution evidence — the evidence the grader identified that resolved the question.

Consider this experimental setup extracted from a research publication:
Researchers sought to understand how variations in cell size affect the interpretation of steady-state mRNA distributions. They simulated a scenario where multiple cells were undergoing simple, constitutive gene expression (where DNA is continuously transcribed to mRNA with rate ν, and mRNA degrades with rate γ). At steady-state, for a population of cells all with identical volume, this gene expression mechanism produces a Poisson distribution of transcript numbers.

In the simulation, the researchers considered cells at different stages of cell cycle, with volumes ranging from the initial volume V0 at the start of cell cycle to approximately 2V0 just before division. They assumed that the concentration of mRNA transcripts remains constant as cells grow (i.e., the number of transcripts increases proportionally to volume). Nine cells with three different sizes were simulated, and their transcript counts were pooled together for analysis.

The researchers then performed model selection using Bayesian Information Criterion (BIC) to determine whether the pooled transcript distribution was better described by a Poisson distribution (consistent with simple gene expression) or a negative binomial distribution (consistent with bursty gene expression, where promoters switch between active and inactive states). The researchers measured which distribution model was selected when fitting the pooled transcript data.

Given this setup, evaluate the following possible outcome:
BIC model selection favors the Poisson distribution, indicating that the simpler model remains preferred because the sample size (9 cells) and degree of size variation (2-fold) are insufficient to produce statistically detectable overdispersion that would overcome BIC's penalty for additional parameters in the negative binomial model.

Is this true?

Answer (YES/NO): NO